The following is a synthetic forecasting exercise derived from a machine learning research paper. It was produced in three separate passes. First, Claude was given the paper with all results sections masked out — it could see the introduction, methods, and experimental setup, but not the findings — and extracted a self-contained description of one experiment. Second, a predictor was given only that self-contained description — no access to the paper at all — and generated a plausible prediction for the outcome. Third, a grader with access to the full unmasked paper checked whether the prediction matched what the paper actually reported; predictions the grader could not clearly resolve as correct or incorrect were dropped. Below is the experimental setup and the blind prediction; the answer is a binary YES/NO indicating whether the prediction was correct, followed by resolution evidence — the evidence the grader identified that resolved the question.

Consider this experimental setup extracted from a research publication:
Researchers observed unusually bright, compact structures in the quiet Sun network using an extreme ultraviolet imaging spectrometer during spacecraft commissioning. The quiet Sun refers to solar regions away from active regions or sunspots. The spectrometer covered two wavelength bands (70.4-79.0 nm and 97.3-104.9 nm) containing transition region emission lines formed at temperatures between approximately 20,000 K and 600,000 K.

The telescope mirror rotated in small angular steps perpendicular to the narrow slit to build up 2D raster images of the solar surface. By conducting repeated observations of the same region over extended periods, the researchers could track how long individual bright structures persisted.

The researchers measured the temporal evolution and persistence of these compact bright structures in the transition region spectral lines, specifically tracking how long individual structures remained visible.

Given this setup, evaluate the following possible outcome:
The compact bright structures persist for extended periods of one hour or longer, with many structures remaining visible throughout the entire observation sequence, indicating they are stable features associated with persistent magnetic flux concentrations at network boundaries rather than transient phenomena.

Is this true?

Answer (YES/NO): YES